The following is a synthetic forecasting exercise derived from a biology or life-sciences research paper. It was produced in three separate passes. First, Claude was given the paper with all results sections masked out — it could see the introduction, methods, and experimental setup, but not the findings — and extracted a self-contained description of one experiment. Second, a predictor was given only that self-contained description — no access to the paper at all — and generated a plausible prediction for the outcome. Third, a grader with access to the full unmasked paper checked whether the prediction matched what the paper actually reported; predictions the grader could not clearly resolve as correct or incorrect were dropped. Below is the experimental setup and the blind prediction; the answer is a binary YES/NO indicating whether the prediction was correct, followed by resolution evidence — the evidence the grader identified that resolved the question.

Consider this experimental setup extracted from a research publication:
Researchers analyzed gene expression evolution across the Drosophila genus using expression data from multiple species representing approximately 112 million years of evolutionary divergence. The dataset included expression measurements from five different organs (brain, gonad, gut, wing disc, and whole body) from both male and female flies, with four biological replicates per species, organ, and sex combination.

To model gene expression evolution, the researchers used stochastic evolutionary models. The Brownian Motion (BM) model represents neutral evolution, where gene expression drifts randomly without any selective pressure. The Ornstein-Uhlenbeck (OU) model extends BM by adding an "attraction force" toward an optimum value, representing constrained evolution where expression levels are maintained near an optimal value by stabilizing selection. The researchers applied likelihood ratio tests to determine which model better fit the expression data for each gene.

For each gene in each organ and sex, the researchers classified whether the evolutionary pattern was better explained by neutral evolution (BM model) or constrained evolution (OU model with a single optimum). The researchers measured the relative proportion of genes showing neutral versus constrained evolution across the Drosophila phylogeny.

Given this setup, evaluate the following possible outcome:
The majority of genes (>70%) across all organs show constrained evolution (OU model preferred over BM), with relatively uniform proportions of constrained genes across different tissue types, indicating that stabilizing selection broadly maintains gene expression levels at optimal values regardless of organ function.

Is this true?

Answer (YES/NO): NO